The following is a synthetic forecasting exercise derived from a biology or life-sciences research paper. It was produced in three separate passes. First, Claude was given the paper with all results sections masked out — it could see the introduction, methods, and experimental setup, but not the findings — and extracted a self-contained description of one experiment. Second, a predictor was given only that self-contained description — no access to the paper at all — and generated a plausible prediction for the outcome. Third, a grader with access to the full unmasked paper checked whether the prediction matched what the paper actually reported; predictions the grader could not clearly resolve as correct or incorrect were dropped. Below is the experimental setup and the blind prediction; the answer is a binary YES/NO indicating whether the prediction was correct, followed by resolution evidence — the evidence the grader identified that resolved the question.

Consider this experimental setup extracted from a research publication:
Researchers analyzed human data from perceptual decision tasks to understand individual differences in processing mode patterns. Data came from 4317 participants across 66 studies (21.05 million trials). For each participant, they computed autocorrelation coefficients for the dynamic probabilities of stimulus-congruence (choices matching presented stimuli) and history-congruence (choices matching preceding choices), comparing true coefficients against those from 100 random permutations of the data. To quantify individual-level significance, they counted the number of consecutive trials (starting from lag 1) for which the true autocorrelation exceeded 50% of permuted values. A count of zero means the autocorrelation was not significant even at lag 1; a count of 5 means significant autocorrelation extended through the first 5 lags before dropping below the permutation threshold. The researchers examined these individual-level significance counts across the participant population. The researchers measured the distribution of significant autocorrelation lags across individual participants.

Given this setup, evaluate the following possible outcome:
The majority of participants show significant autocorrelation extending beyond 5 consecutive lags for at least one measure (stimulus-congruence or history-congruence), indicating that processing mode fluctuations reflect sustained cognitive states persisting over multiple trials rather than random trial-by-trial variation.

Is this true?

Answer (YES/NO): NO